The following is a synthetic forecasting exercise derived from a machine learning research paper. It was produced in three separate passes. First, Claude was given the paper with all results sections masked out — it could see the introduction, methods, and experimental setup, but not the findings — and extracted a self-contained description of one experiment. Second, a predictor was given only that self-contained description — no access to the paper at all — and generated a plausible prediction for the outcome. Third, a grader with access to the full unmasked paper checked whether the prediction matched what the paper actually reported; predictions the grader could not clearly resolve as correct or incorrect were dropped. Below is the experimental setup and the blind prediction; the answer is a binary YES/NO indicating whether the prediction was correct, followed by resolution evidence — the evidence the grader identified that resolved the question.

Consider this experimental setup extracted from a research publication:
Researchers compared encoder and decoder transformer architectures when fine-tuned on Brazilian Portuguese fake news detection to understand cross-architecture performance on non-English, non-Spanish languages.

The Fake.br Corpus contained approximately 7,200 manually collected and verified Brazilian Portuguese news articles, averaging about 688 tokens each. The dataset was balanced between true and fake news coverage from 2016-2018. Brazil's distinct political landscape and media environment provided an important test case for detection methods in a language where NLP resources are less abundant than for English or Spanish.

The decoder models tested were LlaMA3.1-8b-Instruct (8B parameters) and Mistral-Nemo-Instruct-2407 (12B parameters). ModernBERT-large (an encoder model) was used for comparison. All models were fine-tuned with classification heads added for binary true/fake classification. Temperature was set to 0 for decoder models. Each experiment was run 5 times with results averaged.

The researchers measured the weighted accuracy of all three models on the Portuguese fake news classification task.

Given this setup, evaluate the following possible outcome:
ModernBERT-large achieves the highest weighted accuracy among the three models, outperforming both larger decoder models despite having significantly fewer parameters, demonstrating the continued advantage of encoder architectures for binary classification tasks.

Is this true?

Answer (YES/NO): NO